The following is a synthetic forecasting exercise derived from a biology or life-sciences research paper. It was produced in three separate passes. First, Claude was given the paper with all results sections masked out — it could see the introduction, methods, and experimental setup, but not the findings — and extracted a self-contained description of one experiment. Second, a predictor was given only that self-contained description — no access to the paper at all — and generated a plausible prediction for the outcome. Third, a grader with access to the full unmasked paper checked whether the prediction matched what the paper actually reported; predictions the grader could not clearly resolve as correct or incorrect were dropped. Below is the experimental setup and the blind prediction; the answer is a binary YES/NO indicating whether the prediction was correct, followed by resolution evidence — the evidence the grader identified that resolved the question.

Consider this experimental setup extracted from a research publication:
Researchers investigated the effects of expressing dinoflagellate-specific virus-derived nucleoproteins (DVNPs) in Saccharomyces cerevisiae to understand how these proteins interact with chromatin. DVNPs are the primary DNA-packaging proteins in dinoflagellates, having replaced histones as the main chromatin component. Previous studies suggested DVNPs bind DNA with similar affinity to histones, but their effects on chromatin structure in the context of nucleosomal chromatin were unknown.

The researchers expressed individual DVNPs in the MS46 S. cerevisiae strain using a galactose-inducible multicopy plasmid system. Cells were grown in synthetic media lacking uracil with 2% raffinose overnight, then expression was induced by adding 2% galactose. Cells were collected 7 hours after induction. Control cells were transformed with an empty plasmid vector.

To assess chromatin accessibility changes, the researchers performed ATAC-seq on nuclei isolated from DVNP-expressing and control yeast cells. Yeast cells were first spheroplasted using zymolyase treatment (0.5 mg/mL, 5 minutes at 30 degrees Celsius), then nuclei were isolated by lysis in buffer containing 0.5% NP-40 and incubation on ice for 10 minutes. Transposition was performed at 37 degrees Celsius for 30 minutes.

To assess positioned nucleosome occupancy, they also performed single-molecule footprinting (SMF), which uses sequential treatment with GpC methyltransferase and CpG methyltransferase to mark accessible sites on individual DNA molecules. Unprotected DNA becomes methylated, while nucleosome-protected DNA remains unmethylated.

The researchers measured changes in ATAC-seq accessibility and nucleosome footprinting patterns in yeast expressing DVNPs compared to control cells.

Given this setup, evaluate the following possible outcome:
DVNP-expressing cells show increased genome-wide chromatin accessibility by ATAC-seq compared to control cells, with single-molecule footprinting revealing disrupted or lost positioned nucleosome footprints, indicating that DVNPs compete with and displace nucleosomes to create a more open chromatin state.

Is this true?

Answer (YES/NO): NO